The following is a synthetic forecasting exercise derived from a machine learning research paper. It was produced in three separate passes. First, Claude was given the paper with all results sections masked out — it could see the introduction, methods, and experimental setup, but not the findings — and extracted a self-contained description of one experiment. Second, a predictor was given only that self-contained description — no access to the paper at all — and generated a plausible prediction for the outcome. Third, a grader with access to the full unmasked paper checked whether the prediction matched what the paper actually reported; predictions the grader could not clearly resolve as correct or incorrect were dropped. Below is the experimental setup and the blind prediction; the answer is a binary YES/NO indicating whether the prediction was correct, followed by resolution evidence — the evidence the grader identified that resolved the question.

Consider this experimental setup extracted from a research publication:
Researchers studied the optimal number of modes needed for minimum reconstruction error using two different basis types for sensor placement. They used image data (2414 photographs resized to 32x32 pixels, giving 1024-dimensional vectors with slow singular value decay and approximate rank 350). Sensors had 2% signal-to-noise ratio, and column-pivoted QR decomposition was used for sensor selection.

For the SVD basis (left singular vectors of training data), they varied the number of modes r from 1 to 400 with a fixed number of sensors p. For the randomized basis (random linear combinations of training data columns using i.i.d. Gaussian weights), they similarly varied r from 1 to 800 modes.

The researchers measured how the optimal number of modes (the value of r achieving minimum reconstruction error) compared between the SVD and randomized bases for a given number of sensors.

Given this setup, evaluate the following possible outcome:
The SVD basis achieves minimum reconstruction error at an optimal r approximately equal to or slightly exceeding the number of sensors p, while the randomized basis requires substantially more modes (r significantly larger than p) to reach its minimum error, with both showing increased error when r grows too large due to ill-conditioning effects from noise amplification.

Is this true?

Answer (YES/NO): NO